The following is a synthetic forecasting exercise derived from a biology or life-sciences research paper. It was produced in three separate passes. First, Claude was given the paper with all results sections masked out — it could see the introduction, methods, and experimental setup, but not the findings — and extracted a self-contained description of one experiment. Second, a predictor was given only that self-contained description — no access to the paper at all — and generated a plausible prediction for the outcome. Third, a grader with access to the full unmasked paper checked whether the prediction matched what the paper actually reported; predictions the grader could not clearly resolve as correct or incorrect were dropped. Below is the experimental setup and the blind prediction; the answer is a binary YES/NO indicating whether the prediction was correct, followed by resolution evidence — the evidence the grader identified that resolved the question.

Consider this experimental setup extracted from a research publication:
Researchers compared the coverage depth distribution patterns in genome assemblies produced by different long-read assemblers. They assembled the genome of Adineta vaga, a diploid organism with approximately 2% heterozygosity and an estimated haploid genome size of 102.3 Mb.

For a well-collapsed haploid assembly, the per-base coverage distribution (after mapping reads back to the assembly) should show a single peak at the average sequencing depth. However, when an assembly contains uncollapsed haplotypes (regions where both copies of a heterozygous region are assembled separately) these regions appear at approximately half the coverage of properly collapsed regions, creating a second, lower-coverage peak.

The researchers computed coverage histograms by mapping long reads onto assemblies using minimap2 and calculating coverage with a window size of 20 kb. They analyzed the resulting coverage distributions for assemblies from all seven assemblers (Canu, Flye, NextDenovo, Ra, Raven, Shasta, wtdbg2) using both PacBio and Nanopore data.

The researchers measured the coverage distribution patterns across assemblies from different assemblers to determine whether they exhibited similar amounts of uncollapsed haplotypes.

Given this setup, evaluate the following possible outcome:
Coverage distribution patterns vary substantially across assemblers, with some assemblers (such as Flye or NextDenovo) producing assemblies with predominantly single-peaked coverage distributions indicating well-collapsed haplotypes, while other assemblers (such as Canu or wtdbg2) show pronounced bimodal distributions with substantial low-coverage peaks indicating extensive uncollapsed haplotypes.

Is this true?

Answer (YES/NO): NO